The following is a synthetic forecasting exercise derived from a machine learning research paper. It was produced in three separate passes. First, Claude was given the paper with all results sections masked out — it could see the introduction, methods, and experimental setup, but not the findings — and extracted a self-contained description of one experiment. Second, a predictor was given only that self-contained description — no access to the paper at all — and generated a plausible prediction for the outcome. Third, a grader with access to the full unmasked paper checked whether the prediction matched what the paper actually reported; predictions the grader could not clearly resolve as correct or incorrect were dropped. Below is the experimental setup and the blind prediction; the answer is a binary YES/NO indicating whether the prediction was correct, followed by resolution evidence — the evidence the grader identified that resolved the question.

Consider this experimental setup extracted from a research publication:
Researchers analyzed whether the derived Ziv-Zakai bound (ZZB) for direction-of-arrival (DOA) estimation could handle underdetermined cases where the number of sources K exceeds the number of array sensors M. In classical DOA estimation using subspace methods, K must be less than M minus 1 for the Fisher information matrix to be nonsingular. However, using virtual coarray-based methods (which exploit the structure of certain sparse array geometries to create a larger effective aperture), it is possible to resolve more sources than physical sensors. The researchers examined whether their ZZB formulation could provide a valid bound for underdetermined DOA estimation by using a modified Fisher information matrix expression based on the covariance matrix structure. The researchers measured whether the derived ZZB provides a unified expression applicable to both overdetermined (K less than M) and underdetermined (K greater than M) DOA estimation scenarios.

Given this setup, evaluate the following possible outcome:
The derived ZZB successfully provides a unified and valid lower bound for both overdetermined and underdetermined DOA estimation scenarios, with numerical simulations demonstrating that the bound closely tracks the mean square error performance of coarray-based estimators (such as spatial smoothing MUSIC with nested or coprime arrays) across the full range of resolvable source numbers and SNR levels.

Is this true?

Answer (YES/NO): NO